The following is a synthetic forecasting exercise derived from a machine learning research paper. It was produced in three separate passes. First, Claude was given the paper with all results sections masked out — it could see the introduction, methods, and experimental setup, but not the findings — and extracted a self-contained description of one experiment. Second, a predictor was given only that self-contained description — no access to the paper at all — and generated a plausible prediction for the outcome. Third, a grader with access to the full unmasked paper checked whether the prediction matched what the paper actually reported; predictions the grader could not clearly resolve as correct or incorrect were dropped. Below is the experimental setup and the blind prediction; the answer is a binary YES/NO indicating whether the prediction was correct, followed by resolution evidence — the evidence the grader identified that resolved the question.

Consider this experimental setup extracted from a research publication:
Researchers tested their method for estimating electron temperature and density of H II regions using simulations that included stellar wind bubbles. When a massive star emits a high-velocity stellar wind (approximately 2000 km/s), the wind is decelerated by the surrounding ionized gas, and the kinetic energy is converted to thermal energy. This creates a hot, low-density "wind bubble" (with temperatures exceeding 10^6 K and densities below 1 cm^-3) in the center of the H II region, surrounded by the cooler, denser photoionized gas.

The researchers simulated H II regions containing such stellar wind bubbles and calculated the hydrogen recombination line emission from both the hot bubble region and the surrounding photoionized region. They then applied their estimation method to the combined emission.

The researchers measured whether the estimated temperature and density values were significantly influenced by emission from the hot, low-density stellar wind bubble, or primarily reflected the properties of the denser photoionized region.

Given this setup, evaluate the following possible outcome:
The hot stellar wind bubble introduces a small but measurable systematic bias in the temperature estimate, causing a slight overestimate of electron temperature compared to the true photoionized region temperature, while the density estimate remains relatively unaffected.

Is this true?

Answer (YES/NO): NO